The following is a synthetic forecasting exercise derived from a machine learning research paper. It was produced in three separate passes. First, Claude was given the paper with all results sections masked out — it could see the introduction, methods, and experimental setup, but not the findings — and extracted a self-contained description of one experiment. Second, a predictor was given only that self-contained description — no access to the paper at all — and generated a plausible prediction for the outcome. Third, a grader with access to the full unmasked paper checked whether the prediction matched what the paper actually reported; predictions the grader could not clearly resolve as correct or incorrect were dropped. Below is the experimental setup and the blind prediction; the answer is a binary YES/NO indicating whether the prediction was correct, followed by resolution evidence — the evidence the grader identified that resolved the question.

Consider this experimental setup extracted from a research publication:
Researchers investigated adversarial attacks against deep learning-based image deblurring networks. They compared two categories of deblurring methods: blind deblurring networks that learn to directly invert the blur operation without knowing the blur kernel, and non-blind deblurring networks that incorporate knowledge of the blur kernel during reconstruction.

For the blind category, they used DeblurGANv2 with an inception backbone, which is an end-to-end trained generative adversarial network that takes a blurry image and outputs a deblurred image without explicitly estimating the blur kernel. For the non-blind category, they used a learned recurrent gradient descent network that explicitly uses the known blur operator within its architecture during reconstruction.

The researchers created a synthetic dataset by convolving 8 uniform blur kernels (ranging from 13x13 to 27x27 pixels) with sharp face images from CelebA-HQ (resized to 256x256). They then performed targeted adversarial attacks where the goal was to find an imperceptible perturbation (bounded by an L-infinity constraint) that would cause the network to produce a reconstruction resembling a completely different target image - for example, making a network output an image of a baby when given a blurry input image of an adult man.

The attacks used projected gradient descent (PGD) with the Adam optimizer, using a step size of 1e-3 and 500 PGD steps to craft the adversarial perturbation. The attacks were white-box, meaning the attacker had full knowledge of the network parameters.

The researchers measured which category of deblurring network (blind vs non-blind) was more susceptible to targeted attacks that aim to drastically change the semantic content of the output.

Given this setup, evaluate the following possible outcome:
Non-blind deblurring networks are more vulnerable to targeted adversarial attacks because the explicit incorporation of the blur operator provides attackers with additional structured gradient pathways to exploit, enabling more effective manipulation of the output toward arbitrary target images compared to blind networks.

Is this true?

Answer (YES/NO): NO